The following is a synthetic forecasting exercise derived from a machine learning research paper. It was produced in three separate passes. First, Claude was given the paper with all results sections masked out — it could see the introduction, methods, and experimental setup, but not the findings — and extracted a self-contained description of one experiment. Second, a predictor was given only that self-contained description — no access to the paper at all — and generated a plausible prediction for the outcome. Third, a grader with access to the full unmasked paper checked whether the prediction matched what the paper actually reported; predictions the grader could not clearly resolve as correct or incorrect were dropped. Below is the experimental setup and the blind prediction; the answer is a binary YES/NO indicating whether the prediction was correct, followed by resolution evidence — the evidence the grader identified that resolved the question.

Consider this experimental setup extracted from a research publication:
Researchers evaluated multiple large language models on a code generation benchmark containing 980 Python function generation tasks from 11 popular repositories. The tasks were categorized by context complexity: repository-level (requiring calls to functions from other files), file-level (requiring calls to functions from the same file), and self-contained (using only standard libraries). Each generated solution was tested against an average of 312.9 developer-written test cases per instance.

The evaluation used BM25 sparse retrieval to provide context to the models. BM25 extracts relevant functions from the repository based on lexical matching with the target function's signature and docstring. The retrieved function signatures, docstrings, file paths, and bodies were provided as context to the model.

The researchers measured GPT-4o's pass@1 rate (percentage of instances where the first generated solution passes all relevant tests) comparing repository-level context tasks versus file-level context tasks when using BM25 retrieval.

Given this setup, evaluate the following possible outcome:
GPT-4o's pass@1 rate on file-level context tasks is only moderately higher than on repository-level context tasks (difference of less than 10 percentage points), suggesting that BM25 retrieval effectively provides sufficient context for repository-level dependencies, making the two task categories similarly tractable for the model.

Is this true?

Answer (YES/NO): NO